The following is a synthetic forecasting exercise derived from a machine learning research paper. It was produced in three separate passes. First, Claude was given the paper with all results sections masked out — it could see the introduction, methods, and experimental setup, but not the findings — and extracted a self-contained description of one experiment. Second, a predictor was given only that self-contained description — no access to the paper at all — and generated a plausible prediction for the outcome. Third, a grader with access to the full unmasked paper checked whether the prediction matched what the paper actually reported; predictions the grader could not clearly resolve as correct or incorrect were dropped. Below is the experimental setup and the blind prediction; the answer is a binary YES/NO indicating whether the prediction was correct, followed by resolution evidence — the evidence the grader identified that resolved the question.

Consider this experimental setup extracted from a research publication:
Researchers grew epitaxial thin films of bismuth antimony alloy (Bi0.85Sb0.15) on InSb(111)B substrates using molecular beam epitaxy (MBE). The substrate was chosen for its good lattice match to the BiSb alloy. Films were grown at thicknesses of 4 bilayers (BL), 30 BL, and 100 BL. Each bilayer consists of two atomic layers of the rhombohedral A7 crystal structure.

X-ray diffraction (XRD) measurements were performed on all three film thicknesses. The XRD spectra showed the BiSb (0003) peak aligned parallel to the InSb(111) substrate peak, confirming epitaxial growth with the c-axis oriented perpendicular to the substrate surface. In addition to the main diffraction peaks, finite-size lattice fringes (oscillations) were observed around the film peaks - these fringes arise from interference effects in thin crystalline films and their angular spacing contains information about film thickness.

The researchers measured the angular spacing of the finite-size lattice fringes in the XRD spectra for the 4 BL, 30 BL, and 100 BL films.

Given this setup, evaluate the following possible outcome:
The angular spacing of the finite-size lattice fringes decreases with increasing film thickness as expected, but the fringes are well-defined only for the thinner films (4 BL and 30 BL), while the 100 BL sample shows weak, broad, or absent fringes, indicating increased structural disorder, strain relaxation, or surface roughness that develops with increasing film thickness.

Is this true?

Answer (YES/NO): NO